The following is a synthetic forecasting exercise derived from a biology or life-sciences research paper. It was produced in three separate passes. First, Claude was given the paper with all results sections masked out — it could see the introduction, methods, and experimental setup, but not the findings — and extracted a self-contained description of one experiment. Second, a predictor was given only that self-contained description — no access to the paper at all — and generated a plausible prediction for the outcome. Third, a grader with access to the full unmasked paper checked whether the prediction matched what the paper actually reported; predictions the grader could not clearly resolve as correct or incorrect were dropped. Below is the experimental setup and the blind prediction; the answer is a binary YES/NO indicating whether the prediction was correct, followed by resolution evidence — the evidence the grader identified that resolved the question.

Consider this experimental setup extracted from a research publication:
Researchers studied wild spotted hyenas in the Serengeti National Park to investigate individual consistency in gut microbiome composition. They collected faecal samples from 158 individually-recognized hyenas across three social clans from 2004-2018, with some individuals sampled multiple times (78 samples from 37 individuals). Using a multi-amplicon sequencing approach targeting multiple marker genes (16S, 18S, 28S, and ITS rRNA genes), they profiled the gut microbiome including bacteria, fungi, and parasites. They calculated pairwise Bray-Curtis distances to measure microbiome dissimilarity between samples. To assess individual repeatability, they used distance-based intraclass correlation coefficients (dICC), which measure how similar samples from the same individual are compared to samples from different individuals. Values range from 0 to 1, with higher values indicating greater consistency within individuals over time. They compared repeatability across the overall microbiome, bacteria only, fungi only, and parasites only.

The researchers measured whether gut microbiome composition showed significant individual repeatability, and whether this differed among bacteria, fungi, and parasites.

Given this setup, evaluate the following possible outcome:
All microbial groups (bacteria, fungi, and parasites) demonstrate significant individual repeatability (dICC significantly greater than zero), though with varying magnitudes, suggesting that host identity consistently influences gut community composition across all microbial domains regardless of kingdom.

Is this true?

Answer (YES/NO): NO